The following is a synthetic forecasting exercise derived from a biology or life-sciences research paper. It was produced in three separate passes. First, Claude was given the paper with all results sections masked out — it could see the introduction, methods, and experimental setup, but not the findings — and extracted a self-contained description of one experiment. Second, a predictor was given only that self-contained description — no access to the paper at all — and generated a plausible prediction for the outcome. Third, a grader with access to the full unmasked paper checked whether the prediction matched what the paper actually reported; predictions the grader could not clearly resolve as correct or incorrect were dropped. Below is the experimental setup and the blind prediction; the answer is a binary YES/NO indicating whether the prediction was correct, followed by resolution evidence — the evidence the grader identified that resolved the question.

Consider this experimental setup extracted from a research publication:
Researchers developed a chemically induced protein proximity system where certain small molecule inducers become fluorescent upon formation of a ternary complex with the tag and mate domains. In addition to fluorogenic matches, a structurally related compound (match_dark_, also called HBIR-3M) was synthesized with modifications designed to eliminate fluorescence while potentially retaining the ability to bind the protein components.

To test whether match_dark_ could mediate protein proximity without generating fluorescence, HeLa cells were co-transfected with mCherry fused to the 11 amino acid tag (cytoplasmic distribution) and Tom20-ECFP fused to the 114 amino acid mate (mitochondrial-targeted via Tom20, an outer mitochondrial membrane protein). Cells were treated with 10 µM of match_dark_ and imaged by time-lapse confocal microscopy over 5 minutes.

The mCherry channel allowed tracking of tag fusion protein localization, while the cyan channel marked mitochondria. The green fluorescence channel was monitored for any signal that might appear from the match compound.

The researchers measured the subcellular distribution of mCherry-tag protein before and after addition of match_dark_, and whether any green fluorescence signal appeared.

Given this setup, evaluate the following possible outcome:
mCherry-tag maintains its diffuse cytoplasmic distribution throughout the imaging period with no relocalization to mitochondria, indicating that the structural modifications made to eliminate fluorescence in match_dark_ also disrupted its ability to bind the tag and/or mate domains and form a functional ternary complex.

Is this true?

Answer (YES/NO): NO